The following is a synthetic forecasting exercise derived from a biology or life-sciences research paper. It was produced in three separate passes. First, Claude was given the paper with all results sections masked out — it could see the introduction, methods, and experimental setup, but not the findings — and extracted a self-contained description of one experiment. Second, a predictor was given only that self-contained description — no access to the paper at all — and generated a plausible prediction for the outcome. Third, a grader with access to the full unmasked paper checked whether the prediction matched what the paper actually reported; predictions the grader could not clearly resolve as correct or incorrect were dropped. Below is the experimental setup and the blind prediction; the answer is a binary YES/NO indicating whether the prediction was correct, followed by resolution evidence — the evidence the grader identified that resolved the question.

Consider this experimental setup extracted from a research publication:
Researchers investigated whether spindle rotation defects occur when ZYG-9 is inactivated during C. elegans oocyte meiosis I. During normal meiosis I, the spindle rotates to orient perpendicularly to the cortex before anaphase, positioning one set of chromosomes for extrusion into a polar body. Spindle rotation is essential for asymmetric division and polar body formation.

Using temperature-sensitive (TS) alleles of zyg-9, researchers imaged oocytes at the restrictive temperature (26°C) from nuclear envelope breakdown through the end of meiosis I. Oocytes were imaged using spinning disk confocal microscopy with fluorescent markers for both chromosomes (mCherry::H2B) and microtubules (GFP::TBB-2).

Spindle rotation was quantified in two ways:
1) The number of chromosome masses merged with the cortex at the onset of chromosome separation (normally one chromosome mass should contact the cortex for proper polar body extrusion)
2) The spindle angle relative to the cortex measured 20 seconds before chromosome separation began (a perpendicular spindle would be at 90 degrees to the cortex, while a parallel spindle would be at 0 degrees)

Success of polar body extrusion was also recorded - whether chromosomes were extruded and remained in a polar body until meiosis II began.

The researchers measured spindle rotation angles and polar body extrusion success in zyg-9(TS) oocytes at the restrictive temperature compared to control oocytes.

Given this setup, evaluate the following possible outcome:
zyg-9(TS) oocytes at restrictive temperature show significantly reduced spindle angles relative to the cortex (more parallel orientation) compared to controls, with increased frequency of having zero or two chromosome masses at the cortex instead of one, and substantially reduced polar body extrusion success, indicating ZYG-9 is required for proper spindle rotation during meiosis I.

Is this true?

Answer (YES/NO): NO